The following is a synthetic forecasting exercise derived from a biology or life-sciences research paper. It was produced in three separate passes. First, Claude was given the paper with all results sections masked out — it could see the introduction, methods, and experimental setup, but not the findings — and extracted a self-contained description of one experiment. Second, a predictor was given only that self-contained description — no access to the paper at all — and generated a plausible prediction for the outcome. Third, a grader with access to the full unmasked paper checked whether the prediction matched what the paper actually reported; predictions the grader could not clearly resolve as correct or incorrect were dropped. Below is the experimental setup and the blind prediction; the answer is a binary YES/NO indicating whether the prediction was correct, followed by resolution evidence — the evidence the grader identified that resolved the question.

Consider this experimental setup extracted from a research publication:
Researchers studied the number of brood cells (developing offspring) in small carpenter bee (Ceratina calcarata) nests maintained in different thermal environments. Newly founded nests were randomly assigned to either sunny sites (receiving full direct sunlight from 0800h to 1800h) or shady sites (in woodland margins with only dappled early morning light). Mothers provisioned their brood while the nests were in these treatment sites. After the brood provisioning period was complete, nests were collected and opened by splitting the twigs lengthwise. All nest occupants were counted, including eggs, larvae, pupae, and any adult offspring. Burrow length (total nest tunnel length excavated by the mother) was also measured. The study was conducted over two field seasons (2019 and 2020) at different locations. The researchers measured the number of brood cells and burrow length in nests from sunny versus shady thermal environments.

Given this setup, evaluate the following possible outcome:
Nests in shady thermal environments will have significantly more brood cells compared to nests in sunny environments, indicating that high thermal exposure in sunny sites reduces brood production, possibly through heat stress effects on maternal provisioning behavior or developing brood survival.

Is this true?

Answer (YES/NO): NO